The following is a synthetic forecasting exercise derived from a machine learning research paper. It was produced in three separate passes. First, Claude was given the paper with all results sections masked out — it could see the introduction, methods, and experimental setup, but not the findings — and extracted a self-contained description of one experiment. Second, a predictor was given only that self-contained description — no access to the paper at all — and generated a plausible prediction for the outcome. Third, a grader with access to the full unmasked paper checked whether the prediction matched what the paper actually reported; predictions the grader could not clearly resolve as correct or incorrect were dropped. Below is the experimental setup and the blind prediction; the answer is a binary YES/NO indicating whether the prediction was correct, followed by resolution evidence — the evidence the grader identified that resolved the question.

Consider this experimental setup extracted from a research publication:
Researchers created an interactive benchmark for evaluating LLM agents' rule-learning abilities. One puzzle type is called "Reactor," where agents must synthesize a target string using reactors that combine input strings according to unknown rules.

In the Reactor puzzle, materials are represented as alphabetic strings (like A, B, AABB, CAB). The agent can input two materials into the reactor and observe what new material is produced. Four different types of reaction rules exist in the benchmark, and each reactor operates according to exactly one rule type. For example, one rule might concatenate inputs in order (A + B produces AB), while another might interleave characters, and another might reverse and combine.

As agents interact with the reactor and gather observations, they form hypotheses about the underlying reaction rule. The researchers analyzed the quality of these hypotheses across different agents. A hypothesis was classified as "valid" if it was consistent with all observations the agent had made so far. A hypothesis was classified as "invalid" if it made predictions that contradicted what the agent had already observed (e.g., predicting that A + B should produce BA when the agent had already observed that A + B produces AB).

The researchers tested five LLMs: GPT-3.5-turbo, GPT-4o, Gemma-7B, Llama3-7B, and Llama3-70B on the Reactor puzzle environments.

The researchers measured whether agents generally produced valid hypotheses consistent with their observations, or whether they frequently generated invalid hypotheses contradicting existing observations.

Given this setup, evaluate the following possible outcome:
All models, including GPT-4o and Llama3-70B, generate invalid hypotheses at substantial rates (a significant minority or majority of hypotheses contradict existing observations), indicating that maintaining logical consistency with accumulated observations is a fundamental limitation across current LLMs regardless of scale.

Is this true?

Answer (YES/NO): YES